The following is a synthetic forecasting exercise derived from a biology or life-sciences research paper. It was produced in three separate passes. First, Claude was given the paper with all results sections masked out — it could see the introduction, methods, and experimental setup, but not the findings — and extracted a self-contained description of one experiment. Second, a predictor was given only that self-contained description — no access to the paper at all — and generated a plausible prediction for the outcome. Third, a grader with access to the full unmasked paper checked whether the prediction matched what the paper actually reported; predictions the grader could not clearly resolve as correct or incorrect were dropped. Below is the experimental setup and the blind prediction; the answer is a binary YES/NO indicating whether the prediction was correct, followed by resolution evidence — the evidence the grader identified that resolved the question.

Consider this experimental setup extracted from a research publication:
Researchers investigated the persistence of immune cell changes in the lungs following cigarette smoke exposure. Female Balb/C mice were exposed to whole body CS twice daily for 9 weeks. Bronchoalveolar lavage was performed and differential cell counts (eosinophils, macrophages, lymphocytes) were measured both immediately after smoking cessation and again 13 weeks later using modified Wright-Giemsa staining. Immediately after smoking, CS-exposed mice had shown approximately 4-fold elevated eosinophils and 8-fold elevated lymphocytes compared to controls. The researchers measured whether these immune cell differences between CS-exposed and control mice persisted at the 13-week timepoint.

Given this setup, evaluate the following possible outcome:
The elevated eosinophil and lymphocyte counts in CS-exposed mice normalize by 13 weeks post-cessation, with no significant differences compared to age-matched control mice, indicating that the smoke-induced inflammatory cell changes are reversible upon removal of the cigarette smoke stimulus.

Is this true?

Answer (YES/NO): YES